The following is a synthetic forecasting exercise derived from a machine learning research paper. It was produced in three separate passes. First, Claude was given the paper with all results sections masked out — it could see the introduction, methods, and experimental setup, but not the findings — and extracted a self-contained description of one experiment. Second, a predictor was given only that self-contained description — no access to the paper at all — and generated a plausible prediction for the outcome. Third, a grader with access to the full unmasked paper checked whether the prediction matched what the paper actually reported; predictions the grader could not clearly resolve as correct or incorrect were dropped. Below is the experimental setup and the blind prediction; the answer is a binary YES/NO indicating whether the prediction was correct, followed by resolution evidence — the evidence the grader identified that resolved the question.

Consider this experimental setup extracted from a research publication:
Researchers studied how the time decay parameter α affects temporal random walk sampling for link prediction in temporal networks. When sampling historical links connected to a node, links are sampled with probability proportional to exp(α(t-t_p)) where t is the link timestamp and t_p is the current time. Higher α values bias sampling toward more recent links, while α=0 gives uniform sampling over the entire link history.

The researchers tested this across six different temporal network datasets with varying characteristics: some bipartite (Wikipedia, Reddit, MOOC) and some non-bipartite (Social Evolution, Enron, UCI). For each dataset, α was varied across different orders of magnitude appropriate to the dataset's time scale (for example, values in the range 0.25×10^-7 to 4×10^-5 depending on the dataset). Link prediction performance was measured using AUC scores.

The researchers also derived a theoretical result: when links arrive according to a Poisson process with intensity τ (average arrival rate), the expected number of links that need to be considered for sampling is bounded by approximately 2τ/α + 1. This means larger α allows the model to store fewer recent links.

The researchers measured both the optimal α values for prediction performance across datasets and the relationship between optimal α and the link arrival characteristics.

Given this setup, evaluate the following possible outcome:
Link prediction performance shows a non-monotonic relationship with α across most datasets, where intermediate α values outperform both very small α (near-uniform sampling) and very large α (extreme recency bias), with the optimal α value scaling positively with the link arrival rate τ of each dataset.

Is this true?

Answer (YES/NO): YES